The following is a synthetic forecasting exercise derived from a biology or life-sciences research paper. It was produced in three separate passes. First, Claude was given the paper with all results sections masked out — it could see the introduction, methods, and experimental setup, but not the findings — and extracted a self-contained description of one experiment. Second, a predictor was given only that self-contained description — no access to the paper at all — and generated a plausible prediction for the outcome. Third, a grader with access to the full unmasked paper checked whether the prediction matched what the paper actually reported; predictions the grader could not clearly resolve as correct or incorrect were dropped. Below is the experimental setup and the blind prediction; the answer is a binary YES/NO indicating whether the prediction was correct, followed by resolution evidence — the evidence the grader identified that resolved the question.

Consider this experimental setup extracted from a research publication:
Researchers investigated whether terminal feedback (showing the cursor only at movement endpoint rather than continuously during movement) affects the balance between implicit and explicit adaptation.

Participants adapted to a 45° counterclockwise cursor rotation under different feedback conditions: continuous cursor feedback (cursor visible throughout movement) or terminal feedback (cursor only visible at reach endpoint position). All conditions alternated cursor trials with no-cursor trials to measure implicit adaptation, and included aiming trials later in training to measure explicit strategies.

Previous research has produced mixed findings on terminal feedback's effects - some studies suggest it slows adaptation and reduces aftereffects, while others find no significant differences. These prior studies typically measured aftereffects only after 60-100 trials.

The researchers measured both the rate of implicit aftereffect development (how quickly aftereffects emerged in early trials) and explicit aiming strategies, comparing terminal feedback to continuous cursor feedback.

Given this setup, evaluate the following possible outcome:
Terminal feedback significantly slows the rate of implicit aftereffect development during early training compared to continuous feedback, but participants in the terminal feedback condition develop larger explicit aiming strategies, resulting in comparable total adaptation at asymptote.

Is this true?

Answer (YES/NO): NO